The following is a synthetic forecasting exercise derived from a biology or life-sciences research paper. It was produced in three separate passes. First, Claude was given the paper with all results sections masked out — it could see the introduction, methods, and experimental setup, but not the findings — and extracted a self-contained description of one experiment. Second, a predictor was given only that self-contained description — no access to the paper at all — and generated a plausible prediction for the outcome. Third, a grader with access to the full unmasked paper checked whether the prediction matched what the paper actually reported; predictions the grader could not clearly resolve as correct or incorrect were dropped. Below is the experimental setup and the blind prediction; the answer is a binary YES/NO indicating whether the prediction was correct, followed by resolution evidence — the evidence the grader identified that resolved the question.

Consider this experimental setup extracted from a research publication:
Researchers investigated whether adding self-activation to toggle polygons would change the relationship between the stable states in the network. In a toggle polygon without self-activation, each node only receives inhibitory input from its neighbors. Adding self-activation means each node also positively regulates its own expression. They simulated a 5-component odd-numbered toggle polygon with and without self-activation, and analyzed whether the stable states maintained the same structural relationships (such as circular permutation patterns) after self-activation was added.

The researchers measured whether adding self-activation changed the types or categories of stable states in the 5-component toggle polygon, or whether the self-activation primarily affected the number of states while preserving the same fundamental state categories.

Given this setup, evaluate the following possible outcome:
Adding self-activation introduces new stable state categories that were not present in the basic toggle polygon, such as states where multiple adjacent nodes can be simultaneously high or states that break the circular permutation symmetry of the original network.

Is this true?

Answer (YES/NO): NO